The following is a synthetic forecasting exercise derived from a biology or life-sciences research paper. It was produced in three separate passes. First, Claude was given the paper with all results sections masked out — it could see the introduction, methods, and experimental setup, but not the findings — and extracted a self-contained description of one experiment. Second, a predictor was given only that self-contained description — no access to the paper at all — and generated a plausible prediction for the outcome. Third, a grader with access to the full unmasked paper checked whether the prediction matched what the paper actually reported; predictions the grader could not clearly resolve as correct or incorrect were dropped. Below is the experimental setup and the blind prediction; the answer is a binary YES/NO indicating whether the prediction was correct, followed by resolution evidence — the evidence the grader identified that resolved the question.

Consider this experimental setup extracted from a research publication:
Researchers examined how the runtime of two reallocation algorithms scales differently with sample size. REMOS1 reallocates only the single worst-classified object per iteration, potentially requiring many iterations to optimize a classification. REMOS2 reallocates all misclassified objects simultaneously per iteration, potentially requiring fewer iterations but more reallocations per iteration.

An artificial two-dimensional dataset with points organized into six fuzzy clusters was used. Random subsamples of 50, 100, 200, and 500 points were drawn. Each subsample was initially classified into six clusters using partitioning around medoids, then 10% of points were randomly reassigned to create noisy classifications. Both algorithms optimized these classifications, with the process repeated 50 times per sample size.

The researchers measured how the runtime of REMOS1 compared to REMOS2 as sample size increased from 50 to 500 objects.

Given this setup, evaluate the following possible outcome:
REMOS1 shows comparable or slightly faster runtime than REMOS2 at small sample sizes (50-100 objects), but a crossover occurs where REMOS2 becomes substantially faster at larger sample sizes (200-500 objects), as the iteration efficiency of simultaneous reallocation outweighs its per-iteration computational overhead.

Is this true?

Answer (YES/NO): NO